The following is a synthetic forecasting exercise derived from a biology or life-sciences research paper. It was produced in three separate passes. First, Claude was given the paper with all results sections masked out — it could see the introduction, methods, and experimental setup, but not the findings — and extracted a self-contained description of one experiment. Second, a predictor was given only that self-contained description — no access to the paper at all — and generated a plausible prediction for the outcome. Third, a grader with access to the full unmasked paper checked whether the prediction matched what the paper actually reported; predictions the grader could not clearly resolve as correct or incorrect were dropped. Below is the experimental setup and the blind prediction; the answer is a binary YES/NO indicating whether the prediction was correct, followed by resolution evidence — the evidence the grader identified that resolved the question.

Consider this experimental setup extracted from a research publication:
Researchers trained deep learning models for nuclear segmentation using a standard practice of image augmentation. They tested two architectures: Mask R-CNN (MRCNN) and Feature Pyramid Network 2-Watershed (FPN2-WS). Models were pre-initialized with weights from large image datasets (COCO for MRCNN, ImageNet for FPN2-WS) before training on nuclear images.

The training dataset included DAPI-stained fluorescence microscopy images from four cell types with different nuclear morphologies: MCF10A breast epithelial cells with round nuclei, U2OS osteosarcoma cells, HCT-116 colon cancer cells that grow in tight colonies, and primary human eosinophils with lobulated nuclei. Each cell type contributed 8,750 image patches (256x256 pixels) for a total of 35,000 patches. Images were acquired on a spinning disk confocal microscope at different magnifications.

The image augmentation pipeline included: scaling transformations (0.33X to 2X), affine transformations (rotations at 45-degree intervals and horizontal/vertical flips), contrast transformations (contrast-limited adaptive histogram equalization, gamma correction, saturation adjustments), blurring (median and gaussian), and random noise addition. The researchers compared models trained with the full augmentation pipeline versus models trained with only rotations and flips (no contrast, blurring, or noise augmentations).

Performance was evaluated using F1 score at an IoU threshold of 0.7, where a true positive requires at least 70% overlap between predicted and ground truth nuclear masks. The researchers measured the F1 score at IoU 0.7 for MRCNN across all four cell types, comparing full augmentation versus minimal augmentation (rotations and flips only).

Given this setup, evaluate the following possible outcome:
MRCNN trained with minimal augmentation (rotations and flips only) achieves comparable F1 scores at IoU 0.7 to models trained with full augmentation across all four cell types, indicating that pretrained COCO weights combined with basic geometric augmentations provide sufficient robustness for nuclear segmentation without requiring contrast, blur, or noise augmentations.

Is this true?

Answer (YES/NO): YES